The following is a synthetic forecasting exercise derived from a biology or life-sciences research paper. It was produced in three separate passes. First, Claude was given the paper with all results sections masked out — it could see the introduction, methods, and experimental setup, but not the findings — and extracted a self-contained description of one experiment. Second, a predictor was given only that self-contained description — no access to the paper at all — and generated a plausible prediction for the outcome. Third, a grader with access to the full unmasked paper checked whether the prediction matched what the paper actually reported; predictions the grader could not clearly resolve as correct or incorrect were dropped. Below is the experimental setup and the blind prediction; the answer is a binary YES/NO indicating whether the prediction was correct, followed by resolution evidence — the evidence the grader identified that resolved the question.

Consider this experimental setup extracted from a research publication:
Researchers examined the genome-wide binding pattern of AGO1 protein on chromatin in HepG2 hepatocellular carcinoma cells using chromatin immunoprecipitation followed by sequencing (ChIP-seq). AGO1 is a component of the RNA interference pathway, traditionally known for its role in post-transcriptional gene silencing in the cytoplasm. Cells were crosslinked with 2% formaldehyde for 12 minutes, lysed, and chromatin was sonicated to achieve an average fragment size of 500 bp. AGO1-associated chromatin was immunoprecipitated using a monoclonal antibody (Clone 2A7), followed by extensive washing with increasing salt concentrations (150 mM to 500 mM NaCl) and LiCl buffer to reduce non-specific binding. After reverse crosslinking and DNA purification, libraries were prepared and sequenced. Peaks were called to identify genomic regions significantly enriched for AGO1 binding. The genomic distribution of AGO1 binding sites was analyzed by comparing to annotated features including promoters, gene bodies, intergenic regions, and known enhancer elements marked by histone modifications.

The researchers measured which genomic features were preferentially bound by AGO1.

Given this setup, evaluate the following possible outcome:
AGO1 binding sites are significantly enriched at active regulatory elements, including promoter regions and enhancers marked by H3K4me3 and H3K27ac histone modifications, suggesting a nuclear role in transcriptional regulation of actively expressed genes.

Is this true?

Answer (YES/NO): YES